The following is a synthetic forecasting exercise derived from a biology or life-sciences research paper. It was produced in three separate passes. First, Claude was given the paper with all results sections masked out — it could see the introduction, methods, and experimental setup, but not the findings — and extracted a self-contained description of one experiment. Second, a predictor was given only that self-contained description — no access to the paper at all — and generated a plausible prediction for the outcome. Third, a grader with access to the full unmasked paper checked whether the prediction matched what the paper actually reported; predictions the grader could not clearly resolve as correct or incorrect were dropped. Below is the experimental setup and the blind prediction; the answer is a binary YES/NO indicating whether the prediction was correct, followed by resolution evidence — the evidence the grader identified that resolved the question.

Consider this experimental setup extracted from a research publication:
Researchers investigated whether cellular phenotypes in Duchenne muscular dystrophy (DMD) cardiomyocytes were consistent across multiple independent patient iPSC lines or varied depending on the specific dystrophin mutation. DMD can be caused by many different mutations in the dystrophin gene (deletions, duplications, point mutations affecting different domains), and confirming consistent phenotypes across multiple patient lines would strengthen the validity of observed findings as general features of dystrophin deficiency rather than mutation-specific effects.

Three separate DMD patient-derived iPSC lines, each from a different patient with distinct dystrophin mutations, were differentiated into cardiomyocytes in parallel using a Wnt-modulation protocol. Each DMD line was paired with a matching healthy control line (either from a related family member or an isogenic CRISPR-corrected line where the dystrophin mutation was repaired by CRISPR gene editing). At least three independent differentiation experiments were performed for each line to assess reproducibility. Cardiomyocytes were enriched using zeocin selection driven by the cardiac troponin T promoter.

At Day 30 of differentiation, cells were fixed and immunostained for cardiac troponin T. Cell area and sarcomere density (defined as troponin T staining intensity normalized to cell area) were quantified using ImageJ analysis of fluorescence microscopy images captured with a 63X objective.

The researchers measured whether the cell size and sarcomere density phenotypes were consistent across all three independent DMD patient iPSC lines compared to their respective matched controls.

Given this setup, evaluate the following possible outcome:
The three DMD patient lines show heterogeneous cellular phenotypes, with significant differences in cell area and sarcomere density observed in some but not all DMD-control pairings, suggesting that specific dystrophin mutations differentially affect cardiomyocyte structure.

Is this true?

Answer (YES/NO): NO